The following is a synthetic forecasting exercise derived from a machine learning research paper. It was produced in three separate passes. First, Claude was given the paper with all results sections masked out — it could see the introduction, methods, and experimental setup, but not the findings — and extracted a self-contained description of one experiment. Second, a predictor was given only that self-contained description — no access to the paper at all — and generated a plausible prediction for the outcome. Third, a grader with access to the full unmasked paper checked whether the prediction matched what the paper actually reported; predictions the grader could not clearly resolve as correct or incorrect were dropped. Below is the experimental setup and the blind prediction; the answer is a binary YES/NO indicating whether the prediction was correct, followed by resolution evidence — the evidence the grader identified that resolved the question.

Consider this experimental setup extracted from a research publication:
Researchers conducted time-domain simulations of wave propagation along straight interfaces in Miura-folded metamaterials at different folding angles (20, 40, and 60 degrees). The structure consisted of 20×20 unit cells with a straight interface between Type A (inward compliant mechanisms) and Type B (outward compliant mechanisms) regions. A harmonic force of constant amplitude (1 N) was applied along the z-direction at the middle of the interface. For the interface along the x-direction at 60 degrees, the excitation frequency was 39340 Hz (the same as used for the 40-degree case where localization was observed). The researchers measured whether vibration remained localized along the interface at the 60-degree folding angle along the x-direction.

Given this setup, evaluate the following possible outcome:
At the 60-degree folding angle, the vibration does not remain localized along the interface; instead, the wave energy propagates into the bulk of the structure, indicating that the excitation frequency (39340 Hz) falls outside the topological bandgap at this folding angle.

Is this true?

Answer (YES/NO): YES